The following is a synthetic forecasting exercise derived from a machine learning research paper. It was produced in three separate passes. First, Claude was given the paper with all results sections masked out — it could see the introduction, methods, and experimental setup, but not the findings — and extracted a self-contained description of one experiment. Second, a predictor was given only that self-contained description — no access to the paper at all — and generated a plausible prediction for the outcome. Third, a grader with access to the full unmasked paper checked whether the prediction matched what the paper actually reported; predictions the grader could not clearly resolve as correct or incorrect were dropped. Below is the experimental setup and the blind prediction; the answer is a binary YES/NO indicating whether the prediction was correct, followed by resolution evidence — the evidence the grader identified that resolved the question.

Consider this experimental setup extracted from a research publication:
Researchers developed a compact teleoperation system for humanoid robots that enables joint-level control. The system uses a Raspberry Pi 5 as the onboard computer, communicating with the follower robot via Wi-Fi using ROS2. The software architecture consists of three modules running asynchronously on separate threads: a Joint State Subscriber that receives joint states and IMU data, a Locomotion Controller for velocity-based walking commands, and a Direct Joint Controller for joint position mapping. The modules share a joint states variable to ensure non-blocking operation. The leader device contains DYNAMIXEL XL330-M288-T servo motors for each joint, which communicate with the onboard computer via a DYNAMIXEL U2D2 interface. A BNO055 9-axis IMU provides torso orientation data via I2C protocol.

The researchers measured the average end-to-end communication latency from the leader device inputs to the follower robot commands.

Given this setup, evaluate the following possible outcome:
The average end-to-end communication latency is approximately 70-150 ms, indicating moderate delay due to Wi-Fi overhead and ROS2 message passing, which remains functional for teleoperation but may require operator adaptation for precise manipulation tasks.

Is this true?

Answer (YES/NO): NO